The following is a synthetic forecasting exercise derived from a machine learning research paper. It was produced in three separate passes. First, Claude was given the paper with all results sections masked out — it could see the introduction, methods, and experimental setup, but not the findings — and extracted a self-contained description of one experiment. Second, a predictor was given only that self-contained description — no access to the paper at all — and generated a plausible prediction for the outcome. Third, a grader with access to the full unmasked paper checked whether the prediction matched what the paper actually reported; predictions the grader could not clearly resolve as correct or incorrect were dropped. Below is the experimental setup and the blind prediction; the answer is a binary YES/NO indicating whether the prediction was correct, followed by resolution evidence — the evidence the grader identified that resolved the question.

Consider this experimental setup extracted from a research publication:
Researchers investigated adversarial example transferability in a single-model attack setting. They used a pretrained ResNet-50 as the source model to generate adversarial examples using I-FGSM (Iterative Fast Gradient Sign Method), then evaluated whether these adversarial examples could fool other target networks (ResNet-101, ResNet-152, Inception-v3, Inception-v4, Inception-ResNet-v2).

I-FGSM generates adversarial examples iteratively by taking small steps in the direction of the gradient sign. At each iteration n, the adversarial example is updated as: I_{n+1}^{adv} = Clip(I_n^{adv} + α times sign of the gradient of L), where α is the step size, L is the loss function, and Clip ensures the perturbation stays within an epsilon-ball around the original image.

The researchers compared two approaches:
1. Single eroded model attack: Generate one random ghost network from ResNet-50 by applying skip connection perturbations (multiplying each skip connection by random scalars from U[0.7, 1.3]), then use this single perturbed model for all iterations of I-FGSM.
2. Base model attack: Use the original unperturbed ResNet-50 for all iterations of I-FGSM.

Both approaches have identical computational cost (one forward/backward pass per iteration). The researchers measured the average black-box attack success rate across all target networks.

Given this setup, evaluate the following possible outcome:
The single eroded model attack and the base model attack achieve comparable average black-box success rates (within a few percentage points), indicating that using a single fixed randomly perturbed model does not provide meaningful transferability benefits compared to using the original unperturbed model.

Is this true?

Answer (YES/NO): NO